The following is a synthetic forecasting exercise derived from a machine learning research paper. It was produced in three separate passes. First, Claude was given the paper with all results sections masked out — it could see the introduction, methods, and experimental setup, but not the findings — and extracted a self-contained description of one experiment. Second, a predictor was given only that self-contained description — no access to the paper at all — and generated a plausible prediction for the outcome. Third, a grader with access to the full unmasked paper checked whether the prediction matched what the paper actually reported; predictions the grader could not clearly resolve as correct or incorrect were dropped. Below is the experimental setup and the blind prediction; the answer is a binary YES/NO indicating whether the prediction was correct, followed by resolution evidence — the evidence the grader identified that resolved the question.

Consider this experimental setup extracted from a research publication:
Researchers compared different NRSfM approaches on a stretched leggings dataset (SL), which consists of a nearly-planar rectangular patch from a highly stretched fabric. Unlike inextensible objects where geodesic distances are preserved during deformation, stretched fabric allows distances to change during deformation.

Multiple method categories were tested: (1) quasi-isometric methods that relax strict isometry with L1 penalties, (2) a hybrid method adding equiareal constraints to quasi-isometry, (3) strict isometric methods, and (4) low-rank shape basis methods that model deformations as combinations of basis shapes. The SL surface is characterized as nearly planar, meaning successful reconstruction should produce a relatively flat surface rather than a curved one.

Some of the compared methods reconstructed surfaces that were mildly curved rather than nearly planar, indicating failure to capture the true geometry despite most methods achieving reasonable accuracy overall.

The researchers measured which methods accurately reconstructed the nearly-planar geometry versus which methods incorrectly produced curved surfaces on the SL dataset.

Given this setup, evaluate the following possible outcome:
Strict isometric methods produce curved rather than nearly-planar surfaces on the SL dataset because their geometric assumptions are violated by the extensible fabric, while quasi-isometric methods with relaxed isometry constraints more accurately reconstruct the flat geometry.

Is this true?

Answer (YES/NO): NO